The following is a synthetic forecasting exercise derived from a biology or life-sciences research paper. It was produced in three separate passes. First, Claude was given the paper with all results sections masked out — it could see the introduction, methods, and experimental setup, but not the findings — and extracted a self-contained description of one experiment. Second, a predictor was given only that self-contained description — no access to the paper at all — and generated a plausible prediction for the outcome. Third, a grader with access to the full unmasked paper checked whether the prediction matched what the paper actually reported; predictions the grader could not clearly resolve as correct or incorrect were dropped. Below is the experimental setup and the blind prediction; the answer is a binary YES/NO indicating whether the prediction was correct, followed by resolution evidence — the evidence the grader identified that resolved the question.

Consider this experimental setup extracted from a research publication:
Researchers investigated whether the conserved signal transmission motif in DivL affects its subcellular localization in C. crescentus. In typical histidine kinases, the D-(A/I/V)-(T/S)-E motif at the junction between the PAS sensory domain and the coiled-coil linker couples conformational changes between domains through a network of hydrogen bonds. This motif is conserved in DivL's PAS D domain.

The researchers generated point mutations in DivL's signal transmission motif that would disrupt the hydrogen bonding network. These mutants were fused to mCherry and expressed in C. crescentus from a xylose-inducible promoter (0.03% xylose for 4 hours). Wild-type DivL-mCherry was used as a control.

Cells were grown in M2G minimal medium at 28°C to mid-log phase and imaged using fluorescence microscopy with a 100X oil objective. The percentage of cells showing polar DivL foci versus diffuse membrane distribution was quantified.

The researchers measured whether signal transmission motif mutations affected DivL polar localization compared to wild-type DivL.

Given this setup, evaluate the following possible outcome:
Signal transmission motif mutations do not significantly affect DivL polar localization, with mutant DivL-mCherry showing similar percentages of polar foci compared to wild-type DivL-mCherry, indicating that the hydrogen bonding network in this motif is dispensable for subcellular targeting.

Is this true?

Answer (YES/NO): YES